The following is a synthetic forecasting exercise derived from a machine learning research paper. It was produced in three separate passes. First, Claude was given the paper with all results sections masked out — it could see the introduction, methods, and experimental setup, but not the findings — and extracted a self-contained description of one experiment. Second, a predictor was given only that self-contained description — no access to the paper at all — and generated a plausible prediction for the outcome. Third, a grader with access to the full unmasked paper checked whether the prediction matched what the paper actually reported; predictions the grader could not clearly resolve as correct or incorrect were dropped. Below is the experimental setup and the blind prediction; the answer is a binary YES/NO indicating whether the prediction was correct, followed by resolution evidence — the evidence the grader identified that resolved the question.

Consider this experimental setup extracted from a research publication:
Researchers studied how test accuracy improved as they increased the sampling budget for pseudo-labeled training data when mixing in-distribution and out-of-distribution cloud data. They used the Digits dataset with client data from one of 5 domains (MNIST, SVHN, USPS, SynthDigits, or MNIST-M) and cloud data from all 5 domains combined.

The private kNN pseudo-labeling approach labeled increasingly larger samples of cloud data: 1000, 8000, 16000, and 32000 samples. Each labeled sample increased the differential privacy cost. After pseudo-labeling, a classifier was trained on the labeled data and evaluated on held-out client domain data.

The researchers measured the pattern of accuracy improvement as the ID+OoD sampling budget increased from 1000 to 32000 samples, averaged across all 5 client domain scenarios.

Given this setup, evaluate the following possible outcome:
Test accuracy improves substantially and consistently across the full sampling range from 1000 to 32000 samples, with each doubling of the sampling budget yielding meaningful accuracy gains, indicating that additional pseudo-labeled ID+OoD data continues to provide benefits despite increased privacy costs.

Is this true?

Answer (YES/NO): NO